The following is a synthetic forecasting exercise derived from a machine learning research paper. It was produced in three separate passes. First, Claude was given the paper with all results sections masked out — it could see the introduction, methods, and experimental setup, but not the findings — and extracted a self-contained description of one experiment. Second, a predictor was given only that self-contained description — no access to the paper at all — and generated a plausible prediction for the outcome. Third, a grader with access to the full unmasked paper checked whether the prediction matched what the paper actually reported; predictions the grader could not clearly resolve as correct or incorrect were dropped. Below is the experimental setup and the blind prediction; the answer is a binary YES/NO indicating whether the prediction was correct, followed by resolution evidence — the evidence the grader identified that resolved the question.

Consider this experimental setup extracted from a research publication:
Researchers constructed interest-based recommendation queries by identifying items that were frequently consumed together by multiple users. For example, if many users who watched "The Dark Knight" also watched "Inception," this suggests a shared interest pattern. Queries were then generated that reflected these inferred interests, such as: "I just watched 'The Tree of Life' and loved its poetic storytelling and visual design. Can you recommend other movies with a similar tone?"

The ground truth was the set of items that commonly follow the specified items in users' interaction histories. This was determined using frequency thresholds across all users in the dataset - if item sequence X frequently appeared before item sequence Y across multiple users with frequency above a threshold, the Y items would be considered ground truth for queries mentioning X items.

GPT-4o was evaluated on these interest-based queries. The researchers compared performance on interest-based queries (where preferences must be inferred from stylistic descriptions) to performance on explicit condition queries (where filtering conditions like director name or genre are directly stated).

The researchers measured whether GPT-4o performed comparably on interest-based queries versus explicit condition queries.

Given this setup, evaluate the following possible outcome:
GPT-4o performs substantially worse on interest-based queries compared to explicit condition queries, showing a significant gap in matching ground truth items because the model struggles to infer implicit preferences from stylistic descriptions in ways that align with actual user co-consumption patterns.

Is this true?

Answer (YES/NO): NO